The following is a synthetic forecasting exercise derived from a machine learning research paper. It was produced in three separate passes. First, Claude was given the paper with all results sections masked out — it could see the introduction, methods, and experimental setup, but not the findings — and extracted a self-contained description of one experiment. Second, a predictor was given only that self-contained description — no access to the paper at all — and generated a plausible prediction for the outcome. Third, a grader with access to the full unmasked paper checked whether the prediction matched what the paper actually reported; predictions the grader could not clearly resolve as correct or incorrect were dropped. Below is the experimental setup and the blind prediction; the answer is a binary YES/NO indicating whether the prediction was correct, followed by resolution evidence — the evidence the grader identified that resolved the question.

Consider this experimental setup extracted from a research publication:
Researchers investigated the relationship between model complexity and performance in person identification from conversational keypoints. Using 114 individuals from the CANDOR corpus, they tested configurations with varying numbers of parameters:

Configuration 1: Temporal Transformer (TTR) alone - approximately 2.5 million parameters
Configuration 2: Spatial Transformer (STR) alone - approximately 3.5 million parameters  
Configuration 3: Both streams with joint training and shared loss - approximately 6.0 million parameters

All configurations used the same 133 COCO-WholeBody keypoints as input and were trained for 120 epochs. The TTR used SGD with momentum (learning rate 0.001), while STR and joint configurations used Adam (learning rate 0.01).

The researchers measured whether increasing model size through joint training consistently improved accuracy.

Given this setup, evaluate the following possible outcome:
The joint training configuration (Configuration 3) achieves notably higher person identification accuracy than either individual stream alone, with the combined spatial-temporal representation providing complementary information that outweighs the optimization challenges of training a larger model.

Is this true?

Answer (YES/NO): NO